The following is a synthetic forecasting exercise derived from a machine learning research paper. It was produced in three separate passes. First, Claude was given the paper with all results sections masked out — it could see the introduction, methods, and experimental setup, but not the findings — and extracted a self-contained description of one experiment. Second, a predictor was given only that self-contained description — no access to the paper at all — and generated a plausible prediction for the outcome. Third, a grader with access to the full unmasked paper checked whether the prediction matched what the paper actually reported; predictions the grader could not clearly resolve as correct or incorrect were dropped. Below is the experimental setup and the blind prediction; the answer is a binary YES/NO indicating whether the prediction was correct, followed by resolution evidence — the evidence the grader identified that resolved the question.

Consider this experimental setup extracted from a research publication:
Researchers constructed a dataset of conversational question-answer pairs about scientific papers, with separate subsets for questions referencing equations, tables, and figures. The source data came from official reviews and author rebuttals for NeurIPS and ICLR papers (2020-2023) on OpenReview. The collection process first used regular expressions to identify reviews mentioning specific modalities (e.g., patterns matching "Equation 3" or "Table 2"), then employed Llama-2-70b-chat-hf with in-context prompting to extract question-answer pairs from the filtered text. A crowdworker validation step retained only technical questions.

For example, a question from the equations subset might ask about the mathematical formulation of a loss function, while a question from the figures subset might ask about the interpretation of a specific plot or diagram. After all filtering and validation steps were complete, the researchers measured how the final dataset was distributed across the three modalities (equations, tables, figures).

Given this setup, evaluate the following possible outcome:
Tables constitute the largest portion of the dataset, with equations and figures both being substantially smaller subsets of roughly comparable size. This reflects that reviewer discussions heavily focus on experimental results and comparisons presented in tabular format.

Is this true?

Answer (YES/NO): NO